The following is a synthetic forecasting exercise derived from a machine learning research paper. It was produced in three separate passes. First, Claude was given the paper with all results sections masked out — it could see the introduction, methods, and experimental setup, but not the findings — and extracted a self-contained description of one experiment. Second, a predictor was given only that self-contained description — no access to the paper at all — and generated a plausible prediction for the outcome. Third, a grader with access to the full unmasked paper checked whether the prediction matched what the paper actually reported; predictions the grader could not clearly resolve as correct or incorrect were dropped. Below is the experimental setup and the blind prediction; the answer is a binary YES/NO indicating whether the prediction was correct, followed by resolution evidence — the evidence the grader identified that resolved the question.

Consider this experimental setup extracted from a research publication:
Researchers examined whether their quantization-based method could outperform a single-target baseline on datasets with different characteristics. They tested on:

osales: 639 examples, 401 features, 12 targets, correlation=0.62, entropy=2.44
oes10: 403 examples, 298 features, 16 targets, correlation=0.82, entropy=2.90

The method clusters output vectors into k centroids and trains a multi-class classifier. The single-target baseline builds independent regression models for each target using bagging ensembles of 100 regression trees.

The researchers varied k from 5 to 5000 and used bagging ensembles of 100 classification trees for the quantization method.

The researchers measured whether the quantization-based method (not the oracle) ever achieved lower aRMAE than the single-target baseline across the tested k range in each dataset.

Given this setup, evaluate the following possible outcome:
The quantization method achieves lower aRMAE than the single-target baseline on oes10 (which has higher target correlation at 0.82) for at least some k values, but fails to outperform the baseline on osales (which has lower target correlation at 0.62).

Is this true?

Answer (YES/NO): NO